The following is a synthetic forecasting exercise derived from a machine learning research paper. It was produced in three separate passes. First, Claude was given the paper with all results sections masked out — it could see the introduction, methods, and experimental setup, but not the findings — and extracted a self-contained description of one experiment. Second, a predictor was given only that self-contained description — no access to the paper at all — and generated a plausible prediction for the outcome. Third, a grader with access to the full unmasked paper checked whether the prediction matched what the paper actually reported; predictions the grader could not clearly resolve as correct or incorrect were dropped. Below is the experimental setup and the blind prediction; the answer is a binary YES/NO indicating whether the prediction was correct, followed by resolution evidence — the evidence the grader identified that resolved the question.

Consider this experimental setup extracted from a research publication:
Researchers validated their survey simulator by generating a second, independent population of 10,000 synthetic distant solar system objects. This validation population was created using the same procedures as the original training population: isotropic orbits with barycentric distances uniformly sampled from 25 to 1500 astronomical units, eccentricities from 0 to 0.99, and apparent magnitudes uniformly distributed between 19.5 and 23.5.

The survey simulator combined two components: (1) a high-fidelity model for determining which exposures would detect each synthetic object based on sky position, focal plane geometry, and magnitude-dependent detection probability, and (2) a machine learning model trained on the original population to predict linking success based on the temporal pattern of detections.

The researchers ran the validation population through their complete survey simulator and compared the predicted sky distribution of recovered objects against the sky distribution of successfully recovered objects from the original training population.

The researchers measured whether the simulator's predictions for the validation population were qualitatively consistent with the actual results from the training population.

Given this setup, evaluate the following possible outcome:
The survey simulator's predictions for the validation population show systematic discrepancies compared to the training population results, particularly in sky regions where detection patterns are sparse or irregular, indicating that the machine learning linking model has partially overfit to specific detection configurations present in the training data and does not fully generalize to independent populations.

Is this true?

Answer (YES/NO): NO